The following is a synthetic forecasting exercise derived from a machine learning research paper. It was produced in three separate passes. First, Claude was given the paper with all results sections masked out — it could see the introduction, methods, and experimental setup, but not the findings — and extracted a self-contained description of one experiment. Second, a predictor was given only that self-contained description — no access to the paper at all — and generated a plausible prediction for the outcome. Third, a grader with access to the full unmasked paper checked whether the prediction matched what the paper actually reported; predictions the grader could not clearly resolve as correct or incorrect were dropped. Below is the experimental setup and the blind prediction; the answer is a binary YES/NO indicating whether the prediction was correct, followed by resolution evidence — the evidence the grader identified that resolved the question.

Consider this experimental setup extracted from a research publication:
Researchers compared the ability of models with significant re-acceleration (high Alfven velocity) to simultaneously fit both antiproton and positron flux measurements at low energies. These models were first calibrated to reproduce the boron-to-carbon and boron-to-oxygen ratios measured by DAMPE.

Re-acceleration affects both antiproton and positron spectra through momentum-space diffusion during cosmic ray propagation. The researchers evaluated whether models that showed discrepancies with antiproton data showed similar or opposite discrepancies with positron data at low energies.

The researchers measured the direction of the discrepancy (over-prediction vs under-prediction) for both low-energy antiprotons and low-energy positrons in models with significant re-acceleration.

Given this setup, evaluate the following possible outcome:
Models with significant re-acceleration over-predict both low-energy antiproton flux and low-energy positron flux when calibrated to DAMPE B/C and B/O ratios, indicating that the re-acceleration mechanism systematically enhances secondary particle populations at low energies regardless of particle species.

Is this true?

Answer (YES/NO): NO